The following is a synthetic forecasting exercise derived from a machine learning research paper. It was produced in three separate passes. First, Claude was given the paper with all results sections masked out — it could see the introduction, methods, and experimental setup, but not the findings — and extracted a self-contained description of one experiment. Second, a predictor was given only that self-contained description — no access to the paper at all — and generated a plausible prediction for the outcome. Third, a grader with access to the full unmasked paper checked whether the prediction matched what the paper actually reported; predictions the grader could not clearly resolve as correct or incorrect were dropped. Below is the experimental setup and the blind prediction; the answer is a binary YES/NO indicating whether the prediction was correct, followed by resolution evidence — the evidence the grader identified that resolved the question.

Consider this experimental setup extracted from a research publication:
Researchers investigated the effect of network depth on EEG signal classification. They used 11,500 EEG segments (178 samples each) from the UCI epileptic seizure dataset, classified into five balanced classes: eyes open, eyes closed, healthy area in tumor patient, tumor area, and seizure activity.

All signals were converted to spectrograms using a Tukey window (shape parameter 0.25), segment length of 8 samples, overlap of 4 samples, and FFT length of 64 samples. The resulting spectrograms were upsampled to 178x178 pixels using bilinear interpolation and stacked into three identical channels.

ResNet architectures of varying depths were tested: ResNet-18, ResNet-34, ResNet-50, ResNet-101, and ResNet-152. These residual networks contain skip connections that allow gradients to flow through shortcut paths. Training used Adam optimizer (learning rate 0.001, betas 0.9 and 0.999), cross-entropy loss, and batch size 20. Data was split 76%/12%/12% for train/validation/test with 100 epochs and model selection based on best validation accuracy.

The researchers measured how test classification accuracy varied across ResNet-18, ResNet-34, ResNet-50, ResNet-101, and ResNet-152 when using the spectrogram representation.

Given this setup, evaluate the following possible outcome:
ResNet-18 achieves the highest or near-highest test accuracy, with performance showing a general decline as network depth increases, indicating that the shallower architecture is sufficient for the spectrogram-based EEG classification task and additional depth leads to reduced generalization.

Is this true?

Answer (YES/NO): NO